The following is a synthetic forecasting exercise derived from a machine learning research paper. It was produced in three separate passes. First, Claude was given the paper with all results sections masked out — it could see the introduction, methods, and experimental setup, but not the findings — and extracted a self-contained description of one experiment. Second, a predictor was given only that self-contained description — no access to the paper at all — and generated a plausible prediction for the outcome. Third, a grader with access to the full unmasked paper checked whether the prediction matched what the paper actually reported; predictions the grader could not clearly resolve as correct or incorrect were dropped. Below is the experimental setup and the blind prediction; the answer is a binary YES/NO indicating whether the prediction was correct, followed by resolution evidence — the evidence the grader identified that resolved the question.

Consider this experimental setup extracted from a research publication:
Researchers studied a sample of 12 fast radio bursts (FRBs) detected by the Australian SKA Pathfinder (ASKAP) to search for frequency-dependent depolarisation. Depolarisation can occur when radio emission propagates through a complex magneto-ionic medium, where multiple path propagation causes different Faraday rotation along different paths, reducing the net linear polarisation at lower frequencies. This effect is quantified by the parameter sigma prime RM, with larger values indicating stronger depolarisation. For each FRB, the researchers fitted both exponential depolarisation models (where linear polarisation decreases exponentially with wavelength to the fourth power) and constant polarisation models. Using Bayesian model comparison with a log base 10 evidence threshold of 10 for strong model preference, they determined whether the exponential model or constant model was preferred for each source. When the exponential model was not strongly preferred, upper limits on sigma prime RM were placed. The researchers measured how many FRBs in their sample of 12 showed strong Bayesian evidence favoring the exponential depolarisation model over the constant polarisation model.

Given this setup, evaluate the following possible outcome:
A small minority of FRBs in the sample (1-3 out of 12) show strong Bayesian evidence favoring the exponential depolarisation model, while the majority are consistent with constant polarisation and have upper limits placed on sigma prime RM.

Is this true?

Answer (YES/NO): NO